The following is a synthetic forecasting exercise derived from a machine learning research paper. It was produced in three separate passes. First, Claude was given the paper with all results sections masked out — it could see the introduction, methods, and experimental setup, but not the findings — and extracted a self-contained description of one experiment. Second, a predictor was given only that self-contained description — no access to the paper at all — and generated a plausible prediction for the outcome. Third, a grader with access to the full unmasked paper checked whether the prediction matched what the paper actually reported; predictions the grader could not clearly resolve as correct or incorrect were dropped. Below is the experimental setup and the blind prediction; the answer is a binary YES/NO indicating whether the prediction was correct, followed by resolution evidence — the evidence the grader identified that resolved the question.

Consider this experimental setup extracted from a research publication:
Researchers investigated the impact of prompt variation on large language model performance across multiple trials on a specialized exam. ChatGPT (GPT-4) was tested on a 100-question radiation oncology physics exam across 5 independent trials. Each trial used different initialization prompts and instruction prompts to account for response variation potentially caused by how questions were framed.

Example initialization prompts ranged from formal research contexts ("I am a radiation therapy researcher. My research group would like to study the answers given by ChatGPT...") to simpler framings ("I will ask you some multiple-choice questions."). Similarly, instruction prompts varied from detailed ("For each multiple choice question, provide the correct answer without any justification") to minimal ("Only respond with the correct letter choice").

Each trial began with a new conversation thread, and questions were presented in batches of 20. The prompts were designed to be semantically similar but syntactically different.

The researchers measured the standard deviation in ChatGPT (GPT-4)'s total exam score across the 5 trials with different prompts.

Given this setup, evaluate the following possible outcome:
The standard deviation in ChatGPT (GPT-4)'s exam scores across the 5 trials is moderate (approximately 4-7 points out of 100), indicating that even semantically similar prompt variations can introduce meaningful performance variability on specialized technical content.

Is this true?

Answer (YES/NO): NO